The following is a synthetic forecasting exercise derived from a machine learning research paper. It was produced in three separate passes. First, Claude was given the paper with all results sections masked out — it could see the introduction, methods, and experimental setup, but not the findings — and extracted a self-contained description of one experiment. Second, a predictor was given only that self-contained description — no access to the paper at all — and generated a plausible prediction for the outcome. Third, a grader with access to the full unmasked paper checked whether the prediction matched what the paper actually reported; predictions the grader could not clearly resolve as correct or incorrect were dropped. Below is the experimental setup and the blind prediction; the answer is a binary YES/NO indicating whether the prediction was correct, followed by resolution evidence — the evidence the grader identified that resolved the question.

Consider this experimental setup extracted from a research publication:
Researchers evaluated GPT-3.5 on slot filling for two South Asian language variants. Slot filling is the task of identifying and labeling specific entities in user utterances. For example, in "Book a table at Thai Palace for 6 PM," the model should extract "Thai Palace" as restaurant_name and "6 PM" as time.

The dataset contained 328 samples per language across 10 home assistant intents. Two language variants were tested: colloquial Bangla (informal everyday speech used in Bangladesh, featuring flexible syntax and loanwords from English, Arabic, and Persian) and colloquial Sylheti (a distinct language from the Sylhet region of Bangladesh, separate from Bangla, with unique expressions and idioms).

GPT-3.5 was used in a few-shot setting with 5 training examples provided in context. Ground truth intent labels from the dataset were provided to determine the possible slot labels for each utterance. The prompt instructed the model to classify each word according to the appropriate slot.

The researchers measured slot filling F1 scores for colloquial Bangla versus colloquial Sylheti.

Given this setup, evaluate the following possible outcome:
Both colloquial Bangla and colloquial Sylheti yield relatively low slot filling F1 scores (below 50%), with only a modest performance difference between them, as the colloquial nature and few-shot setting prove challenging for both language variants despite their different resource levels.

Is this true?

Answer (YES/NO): NO